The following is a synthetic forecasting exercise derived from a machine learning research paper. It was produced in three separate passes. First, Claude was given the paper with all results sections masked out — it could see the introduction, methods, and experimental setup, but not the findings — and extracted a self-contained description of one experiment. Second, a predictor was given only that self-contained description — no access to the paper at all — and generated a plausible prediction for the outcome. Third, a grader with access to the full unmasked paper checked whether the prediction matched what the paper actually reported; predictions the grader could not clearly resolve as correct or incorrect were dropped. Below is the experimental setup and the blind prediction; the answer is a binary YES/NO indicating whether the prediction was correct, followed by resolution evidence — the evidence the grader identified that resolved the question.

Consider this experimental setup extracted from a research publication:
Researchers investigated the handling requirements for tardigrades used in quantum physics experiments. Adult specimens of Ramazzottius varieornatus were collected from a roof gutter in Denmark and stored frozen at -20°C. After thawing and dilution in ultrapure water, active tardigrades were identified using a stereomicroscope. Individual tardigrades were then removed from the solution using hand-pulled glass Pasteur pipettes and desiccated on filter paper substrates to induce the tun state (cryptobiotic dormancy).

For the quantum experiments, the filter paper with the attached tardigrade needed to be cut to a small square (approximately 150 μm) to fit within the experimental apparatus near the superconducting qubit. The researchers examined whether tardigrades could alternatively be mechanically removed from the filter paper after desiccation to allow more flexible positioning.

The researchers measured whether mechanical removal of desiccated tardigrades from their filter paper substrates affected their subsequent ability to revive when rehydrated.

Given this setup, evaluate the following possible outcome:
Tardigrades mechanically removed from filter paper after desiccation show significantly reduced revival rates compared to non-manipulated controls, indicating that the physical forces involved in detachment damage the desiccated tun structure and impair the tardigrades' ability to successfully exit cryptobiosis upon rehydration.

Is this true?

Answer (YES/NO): YES